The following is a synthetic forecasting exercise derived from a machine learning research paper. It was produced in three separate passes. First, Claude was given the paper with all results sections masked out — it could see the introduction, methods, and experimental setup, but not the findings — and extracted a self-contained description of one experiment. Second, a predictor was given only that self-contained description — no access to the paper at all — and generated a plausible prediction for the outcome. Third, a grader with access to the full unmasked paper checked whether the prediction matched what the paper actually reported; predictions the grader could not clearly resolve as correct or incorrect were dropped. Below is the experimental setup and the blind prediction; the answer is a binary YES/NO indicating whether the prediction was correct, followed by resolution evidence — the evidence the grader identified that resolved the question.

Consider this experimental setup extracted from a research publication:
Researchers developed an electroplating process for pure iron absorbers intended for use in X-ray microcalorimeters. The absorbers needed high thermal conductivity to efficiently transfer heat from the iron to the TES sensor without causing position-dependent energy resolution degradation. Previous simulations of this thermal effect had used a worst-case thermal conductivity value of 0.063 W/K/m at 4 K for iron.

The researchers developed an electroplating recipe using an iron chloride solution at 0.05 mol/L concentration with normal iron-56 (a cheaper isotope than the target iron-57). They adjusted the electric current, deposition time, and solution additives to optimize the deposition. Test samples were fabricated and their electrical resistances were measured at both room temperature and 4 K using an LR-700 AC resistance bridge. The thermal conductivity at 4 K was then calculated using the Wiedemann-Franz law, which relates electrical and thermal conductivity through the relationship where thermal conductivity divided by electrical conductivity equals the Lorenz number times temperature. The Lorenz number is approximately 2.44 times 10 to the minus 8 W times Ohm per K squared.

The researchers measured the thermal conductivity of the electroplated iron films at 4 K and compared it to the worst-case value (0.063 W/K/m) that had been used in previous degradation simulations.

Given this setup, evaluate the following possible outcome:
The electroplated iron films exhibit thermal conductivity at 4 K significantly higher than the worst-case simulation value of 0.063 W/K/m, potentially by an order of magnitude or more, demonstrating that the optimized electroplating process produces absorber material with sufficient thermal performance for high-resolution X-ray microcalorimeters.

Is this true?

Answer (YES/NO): YES